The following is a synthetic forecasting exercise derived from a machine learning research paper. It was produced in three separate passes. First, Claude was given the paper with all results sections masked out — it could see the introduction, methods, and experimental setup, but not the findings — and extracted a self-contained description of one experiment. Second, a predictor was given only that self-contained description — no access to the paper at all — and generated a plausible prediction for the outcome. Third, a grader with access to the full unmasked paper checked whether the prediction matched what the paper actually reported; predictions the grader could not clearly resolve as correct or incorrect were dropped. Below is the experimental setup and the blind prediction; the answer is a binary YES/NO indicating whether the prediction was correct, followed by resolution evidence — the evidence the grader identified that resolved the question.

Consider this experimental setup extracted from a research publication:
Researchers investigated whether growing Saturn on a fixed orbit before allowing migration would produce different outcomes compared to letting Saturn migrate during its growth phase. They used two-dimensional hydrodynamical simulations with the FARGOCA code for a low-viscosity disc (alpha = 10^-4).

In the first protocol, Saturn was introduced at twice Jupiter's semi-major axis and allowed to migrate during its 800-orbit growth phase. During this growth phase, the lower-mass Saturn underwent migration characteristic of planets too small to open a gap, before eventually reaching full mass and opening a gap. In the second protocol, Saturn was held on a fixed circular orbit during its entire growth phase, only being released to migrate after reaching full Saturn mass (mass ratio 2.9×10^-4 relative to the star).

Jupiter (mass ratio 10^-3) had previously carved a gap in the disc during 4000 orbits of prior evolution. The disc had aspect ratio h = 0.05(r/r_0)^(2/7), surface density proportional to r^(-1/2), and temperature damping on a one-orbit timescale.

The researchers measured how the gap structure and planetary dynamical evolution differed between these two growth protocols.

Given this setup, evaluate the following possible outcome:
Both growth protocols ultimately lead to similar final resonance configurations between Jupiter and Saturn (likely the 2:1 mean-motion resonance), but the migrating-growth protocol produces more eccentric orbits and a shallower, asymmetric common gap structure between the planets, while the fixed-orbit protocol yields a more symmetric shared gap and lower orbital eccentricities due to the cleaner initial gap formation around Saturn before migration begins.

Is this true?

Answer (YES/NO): NO